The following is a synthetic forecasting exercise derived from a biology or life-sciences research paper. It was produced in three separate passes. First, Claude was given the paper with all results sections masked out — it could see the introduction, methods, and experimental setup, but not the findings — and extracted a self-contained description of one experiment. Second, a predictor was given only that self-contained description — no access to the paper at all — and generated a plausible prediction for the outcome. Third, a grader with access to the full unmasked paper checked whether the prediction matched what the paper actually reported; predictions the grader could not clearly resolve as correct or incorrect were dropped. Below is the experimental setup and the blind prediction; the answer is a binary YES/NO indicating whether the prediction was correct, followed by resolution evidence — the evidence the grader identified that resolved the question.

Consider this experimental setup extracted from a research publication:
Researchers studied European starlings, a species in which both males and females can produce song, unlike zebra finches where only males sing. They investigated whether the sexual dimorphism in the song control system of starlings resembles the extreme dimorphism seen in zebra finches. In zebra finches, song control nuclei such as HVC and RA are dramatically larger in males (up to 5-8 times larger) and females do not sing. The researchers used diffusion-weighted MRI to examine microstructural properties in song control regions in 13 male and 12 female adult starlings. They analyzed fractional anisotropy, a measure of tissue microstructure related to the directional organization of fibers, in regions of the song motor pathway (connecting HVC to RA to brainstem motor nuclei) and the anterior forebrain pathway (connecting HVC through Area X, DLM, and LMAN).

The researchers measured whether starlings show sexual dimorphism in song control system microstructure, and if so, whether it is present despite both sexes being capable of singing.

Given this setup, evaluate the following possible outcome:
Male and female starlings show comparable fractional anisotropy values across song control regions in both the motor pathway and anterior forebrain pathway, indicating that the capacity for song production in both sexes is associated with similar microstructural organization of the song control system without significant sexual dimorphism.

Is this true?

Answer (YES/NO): NO